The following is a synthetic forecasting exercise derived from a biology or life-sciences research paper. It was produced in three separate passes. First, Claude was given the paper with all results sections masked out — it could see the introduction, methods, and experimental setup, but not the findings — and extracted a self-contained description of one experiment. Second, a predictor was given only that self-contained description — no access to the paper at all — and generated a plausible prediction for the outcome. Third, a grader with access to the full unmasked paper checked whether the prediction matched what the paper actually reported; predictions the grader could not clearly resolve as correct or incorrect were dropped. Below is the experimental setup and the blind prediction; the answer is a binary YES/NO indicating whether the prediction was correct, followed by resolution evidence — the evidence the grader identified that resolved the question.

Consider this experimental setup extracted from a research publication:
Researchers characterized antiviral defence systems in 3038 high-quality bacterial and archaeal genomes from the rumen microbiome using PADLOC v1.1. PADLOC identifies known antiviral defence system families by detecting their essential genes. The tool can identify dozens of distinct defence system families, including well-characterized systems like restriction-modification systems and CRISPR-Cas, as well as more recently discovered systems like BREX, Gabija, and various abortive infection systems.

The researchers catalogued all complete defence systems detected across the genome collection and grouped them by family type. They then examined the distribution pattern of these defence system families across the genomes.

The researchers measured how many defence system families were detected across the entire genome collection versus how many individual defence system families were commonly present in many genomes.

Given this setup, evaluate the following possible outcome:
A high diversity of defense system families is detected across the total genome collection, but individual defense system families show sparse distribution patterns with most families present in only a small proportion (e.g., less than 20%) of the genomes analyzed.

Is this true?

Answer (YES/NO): YES